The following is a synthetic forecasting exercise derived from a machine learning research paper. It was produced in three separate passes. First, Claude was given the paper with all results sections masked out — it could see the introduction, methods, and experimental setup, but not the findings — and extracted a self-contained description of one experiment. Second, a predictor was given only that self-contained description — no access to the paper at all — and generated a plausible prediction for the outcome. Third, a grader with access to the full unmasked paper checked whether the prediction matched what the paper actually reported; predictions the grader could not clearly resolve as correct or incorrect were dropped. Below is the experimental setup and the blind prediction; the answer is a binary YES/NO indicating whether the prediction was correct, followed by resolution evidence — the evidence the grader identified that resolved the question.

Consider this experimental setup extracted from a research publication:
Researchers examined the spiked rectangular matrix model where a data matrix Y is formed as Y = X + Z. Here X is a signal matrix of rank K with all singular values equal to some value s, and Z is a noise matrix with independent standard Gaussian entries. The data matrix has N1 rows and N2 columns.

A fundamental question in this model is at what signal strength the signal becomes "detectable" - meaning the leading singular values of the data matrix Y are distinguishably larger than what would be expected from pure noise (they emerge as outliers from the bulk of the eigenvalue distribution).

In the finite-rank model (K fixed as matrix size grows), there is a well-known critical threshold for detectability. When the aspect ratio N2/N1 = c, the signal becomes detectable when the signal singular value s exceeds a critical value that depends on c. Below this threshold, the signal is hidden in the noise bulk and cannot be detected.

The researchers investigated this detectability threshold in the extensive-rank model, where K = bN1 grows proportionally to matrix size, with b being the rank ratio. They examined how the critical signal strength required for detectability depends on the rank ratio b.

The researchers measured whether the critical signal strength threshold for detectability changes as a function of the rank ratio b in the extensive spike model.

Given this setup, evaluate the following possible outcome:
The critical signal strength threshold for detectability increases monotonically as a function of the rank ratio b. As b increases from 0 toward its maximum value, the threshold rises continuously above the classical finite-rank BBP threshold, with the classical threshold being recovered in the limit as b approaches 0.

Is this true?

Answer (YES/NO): NO